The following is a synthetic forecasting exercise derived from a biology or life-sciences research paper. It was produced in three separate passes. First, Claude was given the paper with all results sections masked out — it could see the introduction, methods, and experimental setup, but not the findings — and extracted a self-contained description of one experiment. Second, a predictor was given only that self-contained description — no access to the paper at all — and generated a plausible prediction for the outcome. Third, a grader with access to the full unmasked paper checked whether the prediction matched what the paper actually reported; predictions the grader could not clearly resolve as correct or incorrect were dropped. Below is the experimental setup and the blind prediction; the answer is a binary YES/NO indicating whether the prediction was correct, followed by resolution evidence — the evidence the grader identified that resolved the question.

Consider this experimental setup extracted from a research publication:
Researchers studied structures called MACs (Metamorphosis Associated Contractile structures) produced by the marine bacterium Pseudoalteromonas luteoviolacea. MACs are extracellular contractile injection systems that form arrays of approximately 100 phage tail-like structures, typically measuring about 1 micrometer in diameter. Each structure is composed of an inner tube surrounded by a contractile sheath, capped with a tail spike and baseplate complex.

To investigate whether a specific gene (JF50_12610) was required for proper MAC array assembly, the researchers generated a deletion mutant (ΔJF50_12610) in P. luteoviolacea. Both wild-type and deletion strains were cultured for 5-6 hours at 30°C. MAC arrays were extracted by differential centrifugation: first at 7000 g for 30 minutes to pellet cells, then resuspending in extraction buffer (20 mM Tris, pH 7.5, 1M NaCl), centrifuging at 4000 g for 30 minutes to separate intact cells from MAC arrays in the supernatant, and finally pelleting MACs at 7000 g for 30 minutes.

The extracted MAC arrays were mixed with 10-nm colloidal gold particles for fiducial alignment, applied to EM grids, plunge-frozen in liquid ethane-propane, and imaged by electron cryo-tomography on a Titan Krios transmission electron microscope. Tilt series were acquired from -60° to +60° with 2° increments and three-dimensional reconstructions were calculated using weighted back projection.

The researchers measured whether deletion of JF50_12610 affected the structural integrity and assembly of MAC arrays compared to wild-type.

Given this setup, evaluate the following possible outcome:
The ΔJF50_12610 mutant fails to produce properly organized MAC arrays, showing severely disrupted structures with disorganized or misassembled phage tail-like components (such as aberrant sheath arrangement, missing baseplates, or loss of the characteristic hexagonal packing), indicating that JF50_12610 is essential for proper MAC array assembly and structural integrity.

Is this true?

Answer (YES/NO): NO